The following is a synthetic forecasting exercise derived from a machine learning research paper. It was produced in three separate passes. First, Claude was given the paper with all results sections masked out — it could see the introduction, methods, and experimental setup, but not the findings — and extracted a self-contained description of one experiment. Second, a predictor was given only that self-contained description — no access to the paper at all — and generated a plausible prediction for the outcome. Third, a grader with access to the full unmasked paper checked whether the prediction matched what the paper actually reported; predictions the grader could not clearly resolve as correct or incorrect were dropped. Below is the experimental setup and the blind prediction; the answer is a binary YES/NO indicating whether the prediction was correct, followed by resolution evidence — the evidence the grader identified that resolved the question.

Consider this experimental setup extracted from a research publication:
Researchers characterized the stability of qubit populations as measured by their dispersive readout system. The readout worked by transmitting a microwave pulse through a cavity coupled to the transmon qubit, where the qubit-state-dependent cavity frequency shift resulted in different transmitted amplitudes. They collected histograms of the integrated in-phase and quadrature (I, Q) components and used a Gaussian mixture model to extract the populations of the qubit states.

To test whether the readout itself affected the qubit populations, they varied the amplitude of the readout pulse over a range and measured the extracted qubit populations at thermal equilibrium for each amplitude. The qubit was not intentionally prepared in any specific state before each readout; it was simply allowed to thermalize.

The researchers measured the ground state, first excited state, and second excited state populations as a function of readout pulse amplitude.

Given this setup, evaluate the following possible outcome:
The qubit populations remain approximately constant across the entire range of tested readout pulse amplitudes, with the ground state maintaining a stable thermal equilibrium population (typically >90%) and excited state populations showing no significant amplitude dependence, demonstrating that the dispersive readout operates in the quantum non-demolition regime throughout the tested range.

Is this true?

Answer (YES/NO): NO